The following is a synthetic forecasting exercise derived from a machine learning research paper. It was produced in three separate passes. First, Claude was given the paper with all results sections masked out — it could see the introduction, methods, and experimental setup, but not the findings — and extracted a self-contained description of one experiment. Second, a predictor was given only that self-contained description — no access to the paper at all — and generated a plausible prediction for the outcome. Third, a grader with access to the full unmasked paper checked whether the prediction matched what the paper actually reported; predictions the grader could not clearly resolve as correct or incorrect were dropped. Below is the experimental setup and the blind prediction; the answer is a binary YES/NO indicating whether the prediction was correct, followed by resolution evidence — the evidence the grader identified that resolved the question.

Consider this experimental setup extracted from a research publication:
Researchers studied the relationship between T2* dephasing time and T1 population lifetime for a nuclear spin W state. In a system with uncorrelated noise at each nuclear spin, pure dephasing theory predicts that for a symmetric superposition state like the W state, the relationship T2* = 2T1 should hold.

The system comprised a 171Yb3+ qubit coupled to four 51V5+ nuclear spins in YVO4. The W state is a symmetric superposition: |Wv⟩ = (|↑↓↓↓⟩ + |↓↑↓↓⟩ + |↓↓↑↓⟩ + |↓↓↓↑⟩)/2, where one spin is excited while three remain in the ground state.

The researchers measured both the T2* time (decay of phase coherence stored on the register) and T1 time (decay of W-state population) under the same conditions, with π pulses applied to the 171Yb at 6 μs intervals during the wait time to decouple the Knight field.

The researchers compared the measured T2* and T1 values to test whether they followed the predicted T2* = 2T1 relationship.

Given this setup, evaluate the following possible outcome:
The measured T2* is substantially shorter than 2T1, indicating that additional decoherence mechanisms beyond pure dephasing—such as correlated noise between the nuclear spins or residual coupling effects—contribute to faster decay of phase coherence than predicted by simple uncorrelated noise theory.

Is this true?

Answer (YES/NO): NO